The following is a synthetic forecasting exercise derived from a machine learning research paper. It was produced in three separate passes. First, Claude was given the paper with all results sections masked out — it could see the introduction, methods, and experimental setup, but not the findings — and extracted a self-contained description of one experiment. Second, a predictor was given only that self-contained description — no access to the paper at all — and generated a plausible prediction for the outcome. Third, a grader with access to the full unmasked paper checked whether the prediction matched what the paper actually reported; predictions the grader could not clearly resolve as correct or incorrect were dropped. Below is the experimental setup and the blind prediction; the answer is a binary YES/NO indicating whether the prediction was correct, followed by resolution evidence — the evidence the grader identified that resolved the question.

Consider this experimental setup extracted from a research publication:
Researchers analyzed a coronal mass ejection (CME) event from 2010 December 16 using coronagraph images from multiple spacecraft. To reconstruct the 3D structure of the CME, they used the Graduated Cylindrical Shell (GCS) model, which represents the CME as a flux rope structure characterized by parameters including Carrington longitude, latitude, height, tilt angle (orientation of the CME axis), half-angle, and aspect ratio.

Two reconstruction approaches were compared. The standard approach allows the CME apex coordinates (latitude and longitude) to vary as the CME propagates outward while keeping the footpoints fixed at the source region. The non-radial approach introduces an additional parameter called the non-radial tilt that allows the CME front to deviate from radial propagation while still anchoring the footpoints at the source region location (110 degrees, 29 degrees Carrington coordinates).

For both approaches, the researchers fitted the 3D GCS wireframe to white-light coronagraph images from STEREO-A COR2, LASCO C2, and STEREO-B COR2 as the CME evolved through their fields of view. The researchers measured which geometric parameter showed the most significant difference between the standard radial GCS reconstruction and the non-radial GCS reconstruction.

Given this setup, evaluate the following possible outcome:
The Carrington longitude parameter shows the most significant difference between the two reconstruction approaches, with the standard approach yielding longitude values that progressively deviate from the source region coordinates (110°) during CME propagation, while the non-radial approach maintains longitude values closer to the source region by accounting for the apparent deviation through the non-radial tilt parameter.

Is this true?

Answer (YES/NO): NO